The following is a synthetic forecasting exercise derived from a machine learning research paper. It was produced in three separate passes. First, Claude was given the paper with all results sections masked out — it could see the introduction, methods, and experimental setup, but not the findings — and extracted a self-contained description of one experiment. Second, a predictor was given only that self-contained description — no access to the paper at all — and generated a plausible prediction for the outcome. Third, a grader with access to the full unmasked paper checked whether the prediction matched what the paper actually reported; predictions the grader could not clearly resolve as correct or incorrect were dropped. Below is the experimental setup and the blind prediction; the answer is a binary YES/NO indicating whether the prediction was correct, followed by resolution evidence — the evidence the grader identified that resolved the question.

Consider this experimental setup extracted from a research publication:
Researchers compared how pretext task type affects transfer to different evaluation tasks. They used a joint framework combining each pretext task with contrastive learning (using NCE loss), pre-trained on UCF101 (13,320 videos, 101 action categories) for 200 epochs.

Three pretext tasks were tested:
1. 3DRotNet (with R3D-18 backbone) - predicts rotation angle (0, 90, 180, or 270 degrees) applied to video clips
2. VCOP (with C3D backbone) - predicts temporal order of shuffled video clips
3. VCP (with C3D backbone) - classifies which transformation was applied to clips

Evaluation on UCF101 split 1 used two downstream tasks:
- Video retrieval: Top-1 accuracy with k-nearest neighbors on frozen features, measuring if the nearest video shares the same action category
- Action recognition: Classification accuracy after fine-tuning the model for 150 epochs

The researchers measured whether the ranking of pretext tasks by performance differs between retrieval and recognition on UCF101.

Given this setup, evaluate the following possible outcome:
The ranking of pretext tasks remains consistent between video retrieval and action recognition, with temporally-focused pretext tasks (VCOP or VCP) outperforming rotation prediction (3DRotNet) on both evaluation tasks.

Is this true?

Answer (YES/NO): NO